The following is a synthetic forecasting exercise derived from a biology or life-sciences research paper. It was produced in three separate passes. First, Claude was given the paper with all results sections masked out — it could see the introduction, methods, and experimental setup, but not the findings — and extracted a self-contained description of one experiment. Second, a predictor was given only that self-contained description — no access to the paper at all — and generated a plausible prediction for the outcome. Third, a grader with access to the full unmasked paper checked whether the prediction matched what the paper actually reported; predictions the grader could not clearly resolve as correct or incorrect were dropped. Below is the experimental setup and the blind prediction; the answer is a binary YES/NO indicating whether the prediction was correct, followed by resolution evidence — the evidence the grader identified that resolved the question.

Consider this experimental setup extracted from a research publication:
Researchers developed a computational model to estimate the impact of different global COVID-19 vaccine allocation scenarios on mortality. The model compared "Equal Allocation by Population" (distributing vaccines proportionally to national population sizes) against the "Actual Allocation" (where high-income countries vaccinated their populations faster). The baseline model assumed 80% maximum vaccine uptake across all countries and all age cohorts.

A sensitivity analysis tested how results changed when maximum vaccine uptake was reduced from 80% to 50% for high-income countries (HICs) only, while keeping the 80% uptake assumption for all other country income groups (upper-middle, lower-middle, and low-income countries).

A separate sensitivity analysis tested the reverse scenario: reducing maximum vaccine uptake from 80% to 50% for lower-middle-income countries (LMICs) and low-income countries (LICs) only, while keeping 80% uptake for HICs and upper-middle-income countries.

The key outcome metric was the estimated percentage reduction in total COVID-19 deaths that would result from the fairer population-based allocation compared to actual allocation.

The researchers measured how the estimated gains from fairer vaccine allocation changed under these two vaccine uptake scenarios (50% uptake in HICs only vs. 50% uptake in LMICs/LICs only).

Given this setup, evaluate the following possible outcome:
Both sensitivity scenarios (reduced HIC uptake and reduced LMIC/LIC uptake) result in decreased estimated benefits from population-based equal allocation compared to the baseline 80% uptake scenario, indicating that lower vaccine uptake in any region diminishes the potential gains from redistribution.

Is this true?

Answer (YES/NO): NO